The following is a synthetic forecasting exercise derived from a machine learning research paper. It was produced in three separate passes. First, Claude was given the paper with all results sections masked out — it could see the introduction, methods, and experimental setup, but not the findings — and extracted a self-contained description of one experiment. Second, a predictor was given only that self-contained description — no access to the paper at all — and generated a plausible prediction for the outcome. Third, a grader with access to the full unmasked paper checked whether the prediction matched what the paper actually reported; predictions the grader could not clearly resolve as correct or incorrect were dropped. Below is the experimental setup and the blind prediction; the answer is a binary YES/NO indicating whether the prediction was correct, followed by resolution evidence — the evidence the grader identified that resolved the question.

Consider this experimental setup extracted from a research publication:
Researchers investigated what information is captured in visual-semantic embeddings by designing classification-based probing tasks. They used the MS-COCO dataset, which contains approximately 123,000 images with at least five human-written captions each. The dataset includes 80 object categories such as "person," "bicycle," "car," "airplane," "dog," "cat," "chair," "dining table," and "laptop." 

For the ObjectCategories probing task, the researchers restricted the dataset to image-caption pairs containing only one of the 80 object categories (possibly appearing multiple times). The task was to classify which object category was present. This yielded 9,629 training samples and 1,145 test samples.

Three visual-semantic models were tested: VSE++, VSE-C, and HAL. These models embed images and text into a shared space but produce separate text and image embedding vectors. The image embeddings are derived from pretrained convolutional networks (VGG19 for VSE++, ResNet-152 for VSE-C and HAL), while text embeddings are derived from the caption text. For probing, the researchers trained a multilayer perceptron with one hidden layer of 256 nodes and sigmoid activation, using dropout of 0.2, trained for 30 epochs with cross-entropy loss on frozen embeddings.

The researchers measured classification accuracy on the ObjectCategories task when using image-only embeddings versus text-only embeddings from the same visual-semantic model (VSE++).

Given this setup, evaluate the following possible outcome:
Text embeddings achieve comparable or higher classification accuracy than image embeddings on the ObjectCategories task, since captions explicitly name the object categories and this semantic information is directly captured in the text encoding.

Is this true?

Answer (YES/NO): YES